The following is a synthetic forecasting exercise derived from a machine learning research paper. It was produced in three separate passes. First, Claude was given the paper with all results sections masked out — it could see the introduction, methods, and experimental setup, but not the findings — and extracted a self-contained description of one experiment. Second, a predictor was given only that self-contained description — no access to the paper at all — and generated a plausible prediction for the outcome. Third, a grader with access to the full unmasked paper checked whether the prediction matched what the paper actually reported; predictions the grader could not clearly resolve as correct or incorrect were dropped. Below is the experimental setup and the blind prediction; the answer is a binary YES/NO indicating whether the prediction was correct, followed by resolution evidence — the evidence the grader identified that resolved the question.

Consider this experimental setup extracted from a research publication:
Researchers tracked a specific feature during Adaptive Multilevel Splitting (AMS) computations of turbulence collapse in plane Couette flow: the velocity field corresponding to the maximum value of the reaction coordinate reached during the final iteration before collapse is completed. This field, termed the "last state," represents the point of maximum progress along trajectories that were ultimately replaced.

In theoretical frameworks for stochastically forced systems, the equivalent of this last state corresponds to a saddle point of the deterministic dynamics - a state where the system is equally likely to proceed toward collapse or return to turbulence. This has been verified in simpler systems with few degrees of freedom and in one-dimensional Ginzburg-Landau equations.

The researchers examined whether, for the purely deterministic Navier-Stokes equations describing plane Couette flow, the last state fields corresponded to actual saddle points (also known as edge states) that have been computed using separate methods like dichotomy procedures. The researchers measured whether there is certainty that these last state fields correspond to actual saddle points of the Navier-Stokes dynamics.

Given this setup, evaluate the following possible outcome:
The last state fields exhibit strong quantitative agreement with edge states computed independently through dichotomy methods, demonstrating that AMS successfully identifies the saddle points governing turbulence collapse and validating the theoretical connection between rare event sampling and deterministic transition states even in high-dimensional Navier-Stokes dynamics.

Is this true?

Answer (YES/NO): NO